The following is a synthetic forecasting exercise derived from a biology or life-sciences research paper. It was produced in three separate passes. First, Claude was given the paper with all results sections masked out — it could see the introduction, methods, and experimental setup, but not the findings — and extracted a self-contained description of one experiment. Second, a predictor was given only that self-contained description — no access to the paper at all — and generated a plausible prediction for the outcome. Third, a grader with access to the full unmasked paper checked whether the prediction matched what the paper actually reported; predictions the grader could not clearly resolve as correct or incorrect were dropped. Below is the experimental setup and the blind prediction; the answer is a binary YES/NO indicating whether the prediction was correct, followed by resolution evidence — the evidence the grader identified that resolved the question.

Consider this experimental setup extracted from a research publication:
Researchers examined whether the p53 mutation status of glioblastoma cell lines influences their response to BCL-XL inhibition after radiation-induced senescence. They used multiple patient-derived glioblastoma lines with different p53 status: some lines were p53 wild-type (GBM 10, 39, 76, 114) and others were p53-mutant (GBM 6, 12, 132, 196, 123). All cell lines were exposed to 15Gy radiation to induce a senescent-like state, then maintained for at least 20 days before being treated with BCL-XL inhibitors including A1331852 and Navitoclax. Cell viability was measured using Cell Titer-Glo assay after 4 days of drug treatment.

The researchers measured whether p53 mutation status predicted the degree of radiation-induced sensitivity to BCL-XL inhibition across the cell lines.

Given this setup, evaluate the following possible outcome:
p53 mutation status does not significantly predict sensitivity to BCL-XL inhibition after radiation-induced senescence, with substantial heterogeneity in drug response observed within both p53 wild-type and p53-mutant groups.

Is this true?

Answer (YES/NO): YES